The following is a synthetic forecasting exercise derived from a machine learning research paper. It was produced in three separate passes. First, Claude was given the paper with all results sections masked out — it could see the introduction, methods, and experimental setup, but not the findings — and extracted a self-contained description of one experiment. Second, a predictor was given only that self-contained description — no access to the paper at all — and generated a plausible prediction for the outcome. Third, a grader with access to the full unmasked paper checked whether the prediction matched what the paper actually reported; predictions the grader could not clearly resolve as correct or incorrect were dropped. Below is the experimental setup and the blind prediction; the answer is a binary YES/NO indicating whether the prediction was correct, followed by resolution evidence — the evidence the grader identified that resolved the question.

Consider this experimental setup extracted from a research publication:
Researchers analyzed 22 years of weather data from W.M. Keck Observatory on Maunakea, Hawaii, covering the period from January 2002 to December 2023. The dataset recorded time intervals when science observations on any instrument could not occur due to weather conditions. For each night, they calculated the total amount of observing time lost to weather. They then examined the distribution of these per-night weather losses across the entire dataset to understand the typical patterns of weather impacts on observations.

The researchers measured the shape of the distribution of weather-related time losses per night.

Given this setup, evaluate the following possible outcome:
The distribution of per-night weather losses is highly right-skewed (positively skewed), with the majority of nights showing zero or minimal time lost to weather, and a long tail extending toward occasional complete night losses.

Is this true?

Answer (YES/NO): NO